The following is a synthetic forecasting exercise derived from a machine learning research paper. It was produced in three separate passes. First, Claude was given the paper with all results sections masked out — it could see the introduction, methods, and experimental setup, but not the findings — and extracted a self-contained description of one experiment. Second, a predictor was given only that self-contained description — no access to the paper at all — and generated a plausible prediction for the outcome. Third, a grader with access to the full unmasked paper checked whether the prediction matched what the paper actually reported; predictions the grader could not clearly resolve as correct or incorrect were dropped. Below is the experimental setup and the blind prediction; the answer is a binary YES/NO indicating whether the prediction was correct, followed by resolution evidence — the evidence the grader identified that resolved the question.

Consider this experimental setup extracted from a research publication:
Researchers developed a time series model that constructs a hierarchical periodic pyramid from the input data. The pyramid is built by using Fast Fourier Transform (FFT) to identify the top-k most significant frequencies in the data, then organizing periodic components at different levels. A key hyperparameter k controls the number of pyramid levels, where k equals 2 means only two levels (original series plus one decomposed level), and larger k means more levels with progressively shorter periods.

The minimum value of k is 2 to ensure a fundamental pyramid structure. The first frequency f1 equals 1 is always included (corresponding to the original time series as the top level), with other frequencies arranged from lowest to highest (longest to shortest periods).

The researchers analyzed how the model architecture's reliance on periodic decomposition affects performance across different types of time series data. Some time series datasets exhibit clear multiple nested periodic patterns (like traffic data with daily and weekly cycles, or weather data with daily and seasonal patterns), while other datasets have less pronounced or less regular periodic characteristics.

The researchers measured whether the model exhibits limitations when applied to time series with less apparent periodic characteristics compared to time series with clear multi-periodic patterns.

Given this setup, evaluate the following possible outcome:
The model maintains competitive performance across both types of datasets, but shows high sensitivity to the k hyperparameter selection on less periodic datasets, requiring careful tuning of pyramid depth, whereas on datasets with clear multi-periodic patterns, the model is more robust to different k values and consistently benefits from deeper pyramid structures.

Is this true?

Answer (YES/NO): NO